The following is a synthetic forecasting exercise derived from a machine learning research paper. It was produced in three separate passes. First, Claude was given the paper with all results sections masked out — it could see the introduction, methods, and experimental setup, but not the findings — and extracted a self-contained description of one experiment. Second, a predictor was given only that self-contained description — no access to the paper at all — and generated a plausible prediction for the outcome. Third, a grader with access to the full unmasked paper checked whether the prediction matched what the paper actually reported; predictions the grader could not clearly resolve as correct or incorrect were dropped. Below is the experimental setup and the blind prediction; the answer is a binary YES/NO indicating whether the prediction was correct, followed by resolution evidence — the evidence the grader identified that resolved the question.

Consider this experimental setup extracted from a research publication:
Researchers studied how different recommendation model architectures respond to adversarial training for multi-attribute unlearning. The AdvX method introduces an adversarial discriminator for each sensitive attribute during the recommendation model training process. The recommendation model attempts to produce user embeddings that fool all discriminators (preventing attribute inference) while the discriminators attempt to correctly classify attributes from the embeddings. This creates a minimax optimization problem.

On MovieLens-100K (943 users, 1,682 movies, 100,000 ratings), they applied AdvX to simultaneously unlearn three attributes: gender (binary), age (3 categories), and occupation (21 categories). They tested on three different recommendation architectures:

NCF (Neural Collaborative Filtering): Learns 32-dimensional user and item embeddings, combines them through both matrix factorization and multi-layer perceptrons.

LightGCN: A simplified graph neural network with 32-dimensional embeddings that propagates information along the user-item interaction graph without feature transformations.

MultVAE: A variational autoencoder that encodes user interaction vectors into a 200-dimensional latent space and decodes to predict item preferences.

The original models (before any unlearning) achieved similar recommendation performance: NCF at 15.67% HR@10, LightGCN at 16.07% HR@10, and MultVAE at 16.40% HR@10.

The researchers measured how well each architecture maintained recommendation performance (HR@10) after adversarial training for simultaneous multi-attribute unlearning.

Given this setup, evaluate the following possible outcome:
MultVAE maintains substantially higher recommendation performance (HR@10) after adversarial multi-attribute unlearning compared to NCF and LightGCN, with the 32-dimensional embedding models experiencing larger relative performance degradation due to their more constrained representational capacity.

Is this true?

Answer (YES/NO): NO